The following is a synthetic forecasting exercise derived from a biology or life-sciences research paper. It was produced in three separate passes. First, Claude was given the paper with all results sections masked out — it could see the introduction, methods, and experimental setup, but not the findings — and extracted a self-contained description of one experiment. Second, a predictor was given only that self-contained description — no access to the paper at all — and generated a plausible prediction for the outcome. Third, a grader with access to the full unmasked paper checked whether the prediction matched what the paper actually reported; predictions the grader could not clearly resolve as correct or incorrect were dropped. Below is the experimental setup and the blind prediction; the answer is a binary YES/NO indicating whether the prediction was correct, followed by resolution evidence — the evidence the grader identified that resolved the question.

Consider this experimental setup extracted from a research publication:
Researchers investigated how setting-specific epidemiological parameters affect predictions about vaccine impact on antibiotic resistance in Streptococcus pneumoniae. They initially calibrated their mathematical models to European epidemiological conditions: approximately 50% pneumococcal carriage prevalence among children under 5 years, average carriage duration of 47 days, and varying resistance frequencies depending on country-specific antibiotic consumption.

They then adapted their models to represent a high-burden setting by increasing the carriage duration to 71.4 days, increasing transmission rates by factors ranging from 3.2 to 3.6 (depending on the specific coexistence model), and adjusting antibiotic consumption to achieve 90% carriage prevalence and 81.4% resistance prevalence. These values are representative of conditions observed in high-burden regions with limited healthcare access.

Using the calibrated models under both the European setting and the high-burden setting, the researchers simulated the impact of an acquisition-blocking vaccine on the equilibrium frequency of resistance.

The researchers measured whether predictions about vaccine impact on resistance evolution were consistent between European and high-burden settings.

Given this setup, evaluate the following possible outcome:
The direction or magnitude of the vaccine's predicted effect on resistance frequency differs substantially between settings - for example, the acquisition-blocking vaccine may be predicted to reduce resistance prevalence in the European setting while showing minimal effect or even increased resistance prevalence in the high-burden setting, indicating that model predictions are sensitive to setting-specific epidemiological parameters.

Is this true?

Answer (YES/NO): YES